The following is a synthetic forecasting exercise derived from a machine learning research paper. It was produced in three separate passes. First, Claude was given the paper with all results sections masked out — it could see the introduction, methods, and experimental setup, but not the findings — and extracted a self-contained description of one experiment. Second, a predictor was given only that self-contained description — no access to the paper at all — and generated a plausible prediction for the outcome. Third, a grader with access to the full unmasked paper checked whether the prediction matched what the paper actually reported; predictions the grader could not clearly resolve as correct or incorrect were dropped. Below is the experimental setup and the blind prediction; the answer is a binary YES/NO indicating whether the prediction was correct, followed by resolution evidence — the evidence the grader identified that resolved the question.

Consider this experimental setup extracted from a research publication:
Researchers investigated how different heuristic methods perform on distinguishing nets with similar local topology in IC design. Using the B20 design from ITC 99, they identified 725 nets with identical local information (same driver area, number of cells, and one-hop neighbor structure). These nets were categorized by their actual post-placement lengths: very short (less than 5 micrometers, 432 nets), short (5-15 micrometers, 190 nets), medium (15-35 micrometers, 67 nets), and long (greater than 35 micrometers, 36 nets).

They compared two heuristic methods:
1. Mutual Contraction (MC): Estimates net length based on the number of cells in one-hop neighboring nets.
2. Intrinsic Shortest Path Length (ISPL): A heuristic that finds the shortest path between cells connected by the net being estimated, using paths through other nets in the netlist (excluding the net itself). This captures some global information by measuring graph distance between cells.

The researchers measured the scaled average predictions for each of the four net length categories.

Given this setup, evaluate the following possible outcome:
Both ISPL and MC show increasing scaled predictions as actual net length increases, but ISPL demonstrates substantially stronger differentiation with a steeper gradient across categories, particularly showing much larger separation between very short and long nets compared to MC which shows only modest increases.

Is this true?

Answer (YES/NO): NO